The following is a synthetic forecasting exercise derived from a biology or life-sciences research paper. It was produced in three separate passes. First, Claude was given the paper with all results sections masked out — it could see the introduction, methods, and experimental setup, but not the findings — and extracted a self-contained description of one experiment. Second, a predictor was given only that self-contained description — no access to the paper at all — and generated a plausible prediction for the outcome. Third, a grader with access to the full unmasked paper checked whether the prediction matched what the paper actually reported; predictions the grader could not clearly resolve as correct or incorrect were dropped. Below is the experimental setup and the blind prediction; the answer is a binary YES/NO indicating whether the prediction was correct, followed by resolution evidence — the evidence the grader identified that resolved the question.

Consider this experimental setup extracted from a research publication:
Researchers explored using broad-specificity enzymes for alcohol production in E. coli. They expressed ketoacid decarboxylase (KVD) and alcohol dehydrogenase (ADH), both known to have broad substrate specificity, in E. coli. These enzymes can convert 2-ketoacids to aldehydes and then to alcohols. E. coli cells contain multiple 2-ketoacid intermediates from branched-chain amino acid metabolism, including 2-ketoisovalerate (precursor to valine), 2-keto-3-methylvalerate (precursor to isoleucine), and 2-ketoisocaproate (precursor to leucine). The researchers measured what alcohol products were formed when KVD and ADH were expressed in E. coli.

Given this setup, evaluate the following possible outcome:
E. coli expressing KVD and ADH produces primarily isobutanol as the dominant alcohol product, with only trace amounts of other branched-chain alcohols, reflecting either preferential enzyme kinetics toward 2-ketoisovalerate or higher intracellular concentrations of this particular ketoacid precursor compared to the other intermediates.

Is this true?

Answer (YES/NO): NO